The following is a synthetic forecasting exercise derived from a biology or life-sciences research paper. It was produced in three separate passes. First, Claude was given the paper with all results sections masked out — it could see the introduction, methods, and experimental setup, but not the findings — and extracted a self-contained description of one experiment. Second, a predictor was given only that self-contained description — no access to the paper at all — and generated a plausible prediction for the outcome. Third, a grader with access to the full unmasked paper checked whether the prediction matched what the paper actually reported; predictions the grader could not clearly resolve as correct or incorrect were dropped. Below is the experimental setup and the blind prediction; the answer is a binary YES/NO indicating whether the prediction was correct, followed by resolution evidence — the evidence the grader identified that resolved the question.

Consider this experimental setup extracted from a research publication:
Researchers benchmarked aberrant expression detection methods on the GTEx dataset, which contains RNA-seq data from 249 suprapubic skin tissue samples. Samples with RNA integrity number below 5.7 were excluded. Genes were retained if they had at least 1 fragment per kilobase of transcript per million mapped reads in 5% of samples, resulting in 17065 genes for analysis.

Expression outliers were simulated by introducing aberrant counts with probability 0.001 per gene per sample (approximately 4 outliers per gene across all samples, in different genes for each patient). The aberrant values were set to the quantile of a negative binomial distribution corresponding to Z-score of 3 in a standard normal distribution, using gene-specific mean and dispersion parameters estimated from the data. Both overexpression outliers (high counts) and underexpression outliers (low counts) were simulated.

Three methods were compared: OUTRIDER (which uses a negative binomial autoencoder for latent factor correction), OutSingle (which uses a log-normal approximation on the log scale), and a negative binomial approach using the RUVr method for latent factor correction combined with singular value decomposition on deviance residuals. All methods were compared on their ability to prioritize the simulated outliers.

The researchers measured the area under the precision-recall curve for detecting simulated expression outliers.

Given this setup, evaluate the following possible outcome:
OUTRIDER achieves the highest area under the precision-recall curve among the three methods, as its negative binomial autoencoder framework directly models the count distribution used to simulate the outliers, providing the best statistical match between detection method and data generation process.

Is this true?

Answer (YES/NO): NO